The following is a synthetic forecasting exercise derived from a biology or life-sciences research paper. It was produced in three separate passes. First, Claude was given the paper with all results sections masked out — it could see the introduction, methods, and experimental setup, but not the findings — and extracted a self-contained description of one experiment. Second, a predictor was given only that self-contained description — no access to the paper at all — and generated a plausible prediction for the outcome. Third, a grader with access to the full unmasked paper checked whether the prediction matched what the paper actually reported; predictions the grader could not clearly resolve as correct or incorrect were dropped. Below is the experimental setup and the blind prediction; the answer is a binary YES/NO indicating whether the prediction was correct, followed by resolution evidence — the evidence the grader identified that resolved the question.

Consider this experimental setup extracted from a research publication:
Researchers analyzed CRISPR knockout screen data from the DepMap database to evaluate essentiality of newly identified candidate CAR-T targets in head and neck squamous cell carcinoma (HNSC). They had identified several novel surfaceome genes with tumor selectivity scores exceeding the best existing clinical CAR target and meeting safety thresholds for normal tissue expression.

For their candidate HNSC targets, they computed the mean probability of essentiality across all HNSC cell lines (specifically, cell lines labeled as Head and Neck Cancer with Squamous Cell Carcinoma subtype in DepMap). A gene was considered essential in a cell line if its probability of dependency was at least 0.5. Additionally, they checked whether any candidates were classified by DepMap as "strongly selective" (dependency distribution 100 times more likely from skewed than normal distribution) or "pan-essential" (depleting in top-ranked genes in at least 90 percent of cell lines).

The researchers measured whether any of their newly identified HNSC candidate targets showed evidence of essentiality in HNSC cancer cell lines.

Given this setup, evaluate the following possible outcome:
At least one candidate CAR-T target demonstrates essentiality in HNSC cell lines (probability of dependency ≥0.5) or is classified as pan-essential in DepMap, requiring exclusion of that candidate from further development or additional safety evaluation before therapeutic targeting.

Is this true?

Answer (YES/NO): NO